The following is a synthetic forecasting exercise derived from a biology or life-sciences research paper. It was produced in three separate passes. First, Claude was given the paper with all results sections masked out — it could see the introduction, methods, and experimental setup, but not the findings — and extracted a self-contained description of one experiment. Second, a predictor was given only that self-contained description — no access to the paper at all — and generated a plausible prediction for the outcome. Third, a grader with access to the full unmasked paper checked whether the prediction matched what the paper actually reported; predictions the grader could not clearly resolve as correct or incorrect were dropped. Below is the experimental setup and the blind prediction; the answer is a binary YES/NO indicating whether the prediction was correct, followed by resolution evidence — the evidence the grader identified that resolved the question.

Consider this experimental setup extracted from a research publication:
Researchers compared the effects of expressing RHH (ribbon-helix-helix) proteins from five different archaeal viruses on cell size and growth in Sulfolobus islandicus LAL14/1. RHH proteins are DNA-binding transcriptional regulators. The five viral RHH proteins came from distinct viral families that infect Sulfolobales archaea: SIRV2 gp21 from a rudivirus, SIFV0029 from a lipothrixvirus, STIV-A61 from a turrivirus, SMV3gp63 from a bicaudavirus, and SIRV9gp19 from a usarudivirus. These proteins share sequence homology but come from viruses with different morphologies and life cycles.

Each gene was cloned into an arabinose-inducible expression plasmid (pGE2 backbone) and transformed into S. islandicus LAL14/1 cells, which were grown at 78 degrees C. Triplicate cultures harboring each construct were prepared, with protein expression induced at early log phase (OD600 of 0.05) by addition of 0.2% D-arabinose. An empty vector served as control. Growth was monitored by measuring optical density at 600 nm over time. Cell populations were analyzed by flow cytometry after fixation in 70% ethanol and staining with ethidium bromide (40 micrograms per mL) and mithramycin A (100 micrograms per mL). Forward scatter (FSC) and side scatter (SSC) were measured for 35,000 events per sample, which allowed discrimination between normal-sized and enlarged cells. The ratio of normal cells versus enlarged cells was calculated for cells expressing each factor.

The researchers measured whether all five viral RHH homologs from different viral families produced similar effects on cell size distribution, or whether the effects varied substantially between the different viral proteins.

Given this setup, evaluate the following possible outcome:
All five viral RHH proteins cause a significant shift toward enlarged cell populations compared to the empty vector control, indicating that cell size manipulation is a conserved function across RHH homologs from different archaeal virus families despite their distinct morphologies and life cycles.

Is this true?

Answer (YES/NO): NO